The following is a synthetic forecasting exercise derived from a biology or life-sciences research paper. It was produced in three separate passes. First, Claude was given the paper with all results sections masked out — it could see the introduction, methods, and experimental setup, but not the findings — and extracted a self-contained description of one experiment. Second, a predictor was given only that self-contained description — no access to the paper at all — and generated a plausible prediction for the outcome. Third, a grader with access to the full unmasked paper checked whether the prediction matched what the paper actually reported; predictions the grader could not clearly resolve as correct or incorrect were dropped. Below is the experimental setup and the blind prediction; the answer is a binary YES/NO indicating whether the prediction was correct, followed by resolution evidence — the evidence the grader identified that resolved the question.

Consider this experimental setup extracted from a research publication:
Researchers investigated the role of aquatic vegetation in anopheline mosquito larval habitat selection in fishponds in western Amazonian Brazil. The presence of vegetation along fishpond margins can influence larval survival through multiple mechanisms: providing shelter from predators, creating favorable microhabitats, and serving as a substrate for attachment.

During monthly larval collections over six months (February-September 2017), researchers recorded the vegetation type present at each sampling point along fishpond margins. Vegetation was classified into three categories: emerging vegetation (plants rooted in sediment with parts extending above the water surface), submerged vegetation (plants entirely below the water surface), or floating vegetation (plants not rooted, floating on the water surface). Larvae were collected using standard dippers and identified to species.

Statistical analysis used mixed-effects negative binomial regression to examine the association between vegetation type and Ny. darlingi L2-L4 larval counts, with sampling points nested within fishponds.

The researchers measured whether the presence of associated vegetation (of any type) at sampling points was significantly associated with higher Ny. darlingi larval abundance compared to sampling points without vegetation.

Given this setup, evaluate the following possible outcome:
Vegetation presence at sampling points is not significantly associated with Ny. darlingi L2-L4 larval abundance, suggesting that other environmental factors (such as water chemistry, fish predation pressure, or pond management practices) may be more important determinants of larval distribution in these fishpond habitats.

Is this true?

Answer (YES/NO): NO